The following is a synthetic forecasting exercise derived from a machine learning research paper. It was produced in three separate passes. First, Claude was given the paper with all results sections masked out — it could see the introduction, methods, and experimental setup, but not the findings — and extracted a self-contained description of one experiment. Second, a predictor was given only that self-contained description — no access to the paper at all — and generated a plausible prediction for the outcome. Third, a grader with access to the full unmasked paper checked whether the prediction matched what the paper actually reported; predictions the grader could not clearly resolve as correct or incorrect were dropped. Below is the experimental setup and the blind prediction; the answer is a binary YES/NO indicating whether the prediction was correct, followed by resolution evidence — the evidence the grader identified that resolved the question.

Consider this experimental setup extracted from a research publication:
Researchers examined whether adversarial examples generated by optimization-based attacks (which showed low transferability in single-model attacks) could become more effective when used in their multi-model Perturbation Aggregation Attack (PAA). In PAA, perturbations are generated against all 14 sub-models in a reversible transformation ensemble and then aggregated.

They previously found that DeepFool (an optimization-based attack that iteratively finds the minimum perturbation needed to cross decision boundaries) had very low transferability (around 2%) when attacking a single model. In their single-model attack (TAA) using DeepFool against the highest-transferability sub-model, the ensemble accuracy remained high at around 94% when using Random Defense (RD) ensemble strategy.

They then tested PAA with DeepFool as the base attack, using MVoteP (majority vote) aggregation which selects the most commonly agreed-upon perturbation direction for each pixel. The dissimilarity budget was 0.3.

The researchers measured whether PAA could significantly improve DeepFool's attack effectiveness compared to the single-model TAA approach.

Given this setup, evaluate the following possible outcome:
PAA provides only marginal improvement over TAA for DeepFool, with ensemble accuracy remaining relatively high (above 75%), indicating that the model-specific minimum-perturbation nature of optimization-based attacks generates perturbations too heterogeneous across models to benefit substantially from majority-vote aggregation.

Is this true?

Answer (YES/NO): NO